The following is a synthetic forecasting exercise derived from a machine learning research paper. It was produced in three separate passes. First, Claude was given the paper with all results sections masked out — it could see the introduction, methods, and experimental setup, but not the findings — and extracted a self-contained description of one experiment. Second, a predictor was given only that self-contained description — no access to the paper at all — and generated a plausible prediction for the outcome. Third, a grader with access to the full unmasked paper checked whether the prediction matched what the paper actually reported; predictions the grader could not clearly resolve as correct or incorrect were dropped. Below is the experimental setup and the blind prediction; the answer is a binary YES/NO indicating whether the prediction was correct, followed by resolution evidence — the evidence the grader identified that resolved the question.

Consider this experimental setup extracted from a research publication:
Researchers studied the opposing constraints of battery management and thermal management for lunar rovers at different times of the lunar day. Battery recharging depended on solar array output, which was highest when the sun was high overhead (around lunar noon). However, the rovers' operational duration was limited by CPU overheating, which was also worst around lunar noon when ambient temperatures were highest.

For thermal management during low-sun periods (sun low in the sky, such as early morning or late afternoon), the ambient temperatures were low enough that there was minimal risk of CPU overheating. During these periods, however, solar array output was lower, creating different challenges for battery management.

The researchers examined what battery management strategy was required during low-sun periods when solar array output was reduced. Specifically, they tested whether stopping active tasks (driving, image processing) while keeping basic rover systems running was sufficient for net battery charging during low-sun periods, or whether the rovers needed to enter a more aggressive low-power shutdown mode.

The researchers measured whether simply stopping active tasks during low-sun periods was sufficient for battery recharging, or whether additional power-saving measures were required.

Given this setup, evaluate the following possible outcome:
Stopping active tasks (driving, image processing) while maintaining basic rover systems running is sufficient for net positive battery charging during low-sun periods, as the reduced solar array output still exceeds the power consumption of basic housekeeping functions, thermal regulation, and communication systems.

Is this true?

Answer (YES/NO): NO